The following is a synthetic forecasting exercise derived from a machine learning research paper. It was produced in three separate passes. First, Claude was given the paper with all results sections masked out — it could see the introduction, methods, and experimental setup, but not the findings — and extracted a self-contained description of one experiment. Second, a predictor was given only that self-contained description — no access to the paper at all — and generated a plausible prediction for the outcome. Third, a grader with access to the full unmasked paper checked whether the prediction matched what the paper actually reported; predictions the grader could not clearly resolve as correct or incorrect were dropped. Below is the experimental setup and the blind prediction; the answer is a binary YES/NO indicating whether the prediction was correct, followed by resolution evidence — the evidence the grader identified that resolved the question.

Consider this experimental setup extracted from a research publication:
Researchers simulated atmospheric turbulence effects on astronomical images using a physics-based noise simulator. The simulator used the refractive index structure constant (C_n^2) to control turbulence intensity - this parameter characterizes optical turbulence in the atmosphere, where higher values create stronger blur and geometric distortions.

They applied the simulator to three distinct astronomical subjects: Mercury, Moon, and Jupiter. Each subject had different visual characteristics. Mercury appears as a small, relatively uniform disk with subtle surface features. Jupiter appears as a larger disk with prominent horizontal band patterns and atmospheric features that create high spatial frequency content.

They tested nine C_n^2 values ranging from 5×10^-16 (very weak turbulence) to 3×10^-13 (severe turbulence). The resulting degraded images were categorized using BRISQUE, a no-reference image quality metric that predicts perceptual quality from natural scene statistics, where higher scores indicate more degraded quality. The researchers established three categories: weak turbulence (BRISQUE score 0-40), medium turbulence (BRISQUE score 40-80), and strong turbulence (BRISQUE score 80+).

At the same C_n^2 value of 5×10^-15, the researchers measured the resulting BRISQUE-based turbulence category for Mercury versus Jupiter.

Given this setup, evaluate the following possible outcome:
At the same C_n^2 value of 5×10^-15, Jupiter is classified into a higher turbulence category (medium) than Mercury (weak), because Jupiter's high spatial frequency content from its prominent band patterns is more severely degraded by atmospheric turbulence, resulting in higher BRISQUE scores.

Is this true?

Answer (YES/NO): YES